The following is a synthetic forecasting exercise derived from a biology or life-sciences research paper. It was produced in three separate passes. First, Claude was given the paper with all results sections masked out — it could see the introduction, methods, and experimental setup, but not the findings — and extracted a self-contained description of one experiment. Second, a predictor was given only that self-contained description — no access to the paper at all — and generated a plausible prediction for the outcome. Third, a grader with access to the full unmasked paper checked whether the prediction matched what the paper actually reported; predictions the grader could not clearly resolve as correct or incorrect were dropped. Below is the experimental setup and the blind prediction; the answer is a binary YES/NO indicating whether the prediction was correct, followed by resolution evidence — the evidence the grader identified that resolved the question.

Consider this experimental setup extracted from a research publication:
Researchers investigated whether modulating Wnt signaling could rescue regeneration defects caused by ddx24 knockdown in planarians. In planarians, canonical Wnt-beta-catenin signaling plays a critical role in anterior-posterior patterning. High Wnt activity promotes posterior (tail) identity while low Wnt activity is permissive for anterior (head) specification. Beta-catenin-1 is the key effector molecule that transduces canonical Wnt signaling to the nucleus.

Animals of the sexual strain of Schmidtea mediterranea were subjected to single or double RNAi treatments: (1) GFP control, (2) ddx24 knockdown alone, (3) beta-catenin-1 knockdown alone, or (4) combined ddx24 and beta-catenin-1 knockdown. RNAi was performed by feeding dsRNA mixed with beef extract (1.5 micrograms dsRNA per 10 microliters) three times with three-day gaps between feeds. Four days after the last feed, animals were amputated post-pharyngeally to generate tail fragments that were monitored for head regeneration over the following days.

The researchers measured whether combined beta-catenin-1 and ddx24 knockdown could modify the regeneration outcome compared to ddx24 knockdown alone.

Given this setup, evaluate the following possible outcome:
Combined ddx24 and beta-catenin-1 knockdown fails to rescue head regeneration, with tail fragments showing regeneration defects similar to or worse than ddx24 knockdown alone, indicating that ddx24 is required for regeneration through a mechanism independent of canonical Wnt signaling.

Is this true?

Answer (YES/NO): NO